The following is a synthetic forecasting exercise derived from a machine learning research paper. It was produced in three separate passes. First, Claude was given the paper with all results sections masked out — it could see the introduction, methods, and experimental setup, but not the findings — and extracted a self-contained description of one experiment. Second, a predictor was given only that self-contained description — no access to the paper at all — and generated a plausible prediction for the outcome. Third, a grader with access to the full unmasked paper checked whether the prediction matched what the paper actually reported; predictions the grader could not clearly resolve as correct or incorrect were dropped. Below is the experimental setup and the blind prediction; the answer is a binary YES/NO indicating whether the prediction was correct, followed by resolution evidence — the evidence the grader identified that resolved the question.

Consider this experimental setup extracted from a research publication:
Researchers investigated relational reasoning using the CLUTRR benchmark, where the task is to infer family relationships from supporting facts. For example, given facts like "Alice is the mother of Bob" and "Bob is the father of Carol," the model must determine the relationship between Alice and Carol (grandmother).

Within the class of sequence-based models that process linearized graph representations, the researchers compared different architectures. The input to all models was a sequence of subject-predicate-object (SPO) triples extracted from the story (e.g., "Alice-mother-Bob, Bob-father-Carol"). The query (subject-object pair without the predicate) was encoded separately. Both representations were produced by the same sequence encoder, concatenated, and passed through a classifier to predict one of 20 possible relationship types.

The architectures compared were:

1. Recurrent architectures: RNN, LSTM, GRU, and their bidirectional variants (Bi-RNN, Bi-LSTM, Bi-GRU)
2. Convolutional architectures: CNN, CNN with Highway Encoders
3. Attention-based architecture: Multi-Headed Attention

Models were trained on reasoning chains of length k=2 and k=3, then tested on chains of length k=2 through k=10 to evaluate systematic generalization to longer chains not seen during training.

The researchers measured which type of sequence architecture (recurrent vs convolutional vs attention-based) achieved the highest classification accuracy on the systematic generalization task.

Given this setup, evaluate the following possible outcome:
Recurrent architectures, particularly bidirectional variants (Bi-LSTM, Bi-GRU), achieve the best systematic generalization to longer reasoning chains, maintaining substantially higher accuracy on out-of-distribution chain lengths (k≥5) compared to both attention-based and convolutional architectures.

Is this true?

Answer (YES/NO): NO